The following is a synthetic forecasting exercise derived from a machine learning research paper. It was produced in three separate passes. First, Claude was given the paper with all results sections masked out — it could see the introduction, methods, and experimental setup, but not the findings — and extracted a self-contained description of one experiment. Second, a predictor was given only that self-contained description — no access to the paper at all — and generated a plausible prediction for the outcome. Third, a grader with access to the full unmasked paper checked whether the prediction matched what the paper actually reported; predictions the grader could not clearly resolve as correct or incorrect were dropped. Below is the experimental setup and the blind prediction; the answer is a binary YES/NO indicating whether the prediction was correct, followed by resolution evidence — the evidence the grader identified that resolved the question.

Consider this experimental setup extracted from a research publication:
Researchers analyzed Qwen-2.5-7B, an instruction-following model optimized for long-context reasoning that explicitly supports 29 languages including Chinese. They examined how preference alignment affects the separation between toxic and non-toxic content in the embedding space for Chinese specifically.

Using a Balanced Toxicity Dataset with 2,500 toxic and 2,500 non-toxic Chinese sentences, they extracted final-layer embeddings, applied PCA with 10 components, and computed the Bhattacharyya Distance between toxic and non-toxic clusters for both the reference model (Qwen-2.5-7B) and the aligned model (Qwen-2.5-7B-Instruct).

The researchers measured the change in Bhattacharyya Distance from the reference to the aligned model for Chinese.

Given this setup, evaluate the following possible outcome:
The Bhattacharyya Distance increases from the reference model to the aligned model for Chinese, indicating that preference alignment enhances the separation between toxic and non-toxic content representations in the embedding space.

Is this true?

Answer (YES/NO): YES